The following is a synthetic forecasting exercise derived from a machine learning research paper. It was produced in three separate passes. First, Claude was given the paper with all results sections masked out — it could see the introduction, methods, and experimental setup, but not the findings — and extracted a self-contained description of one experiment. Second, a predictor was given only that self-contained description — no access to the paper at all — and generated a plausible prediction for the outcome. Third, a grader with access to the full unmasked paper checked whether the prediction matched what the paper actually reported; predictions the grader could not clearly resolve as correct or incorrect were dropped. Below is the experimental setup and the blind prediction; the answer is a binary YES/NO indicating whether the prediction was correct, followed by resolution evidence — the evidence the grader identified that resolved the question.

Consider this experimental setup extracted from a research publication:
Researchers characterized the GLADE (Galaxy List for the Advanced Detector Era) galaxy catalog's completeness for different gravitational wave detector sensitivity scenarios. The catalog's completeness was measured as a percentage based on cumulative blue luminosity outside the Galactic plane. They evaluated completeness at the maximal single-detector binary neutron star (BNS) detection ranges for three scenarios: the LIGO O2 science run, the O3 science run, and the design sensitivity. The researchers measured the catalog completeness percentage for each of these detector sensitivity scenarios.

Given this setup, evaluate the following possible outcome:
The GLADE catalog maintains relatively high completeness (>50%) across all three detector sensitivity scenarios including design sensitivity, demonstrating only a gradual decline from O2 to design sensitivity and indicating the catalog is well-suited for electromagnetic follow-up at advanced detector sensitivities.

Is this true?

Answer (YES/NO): NO